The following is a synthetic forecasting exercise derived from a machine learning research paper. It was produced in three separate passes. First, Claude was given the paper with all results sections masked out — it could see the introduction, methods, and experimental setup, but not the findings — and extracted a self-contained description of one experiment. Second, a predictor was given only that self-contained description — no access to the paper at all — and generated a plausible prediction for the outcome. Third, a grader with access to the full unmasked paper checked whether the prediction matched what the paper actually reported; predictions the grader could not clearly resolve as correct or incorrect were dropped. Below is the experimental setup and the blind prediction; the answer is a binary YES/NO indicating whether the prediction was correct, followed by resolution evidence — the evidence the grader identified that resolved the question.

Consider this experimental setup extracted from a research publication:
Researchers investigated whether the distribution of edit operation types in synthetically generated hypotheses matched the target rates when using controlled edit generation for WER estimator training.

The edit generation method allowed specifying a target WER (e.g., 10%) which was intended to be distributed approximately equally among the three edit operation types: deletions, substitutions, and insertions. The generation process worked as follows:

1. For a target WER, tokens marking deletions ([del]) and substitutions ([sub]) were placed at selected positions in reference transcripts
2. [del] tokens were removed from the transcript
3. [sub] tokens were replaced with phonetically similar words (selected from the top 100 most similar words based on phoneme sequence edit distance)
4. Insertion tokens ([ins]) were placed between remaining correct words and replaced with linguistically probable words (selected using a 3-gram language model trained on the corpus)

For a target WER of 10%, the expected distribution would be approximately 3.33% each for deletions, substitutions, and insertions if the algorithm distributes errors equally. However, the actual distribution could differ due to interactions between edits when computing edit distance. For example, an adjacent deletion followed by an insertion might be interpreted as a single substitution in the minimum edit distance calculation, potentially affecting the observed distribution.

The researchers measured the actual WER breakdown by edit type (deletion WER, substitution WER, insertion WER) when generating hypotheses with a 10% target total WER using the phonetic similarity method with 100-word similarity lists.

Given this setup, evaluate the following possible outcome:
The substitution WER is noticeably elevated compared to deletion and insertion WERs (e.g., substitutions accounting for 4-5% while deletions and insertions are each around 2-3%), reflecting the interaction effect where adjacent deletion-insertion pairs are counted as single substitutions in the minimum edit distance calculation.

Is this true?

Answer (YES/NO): NO